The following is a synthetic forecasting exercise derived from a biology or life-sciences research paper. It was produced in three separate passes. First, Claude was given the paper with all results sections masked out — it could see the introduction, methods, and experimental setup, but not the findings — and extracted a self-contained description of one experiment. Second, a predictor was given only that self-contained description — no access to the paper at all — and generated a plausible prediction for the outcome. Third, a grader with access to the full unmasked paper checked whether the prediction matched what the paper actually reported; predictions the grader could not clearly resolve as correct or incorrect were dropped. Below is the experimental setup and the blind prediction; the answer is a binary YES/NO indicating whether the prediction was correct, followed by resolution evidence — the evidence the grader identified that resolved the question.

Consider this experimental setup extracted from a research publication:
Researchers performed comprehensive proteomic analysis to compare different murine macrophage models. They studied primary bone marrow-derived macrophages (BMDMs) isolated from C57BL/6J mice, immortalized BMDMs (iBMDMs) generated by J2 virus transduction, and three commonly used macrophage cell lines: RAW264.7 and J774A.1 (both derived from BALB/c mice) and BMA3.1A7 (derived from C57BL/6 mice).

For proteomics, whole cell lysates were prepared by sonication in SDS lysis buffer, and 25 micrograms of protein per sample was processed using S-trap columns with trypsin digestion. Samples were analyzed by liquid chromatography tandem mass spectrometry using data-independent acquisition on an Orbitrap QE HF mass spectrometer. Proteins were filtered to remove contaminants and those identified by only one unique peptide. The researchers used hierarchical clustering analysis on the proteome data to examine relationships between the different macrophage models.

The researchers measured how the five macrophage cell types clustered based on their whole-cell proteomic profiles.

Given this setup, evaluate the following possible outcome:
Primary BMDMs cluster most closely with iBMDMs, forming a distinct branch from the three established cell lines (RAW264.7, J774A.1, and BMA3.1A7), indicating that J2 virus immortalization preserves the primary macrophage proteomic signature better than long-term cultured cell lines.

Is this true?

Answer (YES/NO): NO